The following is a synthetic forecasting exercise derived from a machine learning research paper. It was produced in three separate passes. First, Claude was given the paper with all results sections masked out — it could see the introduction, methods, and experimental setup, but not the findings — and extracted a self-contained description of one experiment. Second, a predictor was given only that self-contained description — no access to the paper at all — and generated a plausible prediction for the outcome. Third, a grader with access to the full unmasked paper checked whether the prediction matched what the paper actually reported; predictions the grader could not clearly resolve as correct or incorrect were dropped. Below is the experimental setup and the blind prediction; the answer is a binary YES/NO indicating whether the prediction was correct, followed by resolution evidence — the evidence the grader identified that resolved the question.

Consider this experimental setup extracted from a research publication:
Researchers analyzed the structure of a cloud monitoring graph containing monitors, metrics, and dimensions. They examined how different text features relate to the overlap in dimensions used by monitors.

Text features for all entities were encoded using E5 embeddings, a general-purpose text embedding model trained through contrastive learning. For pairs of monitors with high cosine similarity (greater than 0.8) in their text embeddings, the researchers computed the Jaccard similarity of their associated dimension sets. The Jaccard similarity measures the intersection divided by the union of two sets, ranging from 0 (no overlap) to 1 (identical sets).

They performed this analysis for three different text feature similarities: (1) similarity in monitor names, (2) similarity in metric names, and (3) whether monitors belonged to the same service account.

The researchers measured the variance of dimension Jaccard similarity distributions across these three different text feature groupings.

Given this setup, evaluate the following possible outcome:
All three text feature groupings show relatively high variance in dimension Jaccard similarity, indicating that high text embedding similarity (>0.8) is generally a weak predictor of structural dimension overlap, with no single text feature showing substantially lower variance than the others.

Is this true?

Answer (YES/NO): NO